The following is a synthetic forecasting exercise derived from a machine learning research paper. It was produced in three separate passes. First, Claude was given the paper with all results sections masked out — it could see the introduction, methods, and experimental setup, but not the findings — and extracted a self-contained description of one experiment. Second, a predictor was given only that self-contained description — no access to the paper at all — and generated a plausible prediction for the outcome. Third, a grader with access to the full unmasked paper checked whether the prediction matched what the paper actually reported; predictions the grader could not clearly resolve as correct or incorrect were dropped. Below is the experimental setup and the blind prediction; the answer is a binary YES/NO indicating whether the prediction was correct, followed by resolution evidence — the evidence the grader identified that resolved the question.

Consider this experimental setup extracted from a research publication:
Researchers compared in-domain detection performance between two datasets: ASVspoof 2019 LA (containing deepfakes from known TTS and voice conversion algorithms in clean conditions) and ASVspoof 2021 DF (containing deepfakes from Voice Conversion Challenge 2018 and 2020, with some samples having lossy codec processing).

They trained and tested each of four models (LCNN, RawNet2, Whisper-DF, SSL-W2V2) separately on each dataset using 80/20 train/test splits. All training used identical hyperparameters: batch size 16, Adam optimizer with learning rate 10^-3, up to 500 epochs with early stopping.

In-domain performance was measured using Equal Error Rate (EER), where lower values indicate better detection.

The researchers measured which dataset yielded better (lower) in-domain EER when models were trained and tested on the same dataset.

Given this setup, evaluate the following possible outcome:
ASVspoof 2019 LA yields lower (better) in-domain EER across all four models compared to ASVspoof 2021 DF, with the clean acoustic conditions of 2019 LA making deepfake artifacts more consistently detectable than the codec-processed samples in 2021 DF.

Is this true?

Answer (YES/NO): NO